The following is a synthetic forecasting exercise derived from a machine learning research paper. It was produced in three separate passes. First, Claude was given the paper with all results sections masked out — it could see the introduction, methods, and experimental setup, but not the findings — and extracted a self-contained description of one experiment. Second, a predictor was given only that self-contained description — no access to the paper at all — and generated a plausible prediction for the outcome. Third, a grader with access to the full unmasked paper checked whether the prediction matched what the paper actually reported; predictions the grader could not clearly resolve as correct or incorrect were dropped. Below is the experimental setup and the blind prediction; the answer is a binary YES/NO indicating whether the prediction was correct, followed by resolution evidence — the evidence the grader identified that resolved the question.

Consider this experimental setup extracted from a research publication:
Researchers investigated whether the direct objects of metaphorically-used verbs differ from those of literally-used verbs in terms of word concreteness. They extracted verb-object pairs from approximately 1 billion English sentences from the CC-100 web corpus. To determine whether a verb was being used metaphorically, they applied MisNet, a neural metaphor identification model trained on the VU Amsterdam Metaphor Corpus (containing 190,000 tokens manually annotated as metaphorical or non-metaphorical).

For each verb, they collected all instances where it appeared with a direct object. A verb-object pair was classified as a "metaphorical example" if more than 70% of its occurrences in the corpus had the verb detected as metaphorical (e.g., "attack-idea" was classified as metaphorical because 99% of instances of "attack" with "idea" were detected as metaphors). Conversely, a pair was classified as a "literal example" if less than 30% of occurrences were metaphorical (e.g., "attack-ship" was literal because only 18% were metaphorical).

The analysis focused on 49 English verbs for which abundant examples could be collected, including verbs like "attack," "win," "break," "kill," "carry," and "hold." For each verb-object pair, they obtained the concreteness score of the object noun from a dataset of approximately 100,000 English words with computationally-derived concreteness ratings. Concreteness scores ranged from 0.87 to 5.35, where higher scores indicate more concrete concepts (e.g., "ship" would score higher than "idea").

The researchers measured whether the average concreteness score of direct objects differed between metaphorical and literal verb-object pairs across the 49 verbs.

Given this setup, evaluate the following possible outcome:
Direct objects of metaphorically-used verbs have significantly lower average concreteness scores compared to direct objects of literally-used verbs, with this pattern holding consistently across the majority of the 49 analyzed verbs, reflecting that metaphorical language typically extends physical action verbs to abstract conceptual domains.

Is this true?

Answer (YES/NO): YES